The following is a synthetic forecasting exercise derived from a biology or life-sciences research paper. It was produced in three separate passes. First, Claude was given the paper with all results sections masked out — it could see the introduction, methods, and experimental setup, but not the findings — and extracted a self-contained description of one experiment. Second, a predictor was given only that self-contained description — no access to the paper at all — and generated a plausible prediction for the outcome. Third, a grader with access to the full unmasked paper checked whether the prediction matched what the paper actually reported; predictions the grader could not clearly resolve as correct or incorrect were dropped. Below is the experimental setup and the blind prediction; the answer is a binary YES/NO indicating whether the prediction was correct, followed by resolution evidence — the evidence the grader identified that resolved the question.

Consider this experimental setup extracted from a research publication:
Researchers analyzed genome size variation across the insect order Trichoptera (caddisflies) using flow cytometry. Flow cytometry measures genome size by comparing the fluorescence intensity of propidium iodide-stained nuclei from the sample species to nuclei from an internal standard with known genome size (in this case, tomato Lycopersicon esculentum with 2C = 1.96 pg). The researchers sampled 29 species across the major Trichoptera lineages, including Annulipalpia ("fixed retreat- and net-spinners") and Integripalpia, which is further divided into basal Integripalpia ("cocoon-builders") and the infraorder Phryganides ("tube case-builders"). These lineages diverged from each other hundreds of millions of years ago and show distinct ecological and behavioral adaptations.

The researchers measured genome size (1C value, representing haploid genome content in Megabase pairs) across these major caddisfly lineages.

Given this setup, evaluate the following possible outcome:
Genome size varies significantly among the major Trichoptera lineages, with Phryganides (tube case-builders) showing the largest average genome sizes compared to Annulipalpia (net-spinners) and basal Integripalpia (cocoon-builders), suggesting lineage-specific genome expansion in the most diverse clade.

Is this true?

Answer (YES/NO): YES